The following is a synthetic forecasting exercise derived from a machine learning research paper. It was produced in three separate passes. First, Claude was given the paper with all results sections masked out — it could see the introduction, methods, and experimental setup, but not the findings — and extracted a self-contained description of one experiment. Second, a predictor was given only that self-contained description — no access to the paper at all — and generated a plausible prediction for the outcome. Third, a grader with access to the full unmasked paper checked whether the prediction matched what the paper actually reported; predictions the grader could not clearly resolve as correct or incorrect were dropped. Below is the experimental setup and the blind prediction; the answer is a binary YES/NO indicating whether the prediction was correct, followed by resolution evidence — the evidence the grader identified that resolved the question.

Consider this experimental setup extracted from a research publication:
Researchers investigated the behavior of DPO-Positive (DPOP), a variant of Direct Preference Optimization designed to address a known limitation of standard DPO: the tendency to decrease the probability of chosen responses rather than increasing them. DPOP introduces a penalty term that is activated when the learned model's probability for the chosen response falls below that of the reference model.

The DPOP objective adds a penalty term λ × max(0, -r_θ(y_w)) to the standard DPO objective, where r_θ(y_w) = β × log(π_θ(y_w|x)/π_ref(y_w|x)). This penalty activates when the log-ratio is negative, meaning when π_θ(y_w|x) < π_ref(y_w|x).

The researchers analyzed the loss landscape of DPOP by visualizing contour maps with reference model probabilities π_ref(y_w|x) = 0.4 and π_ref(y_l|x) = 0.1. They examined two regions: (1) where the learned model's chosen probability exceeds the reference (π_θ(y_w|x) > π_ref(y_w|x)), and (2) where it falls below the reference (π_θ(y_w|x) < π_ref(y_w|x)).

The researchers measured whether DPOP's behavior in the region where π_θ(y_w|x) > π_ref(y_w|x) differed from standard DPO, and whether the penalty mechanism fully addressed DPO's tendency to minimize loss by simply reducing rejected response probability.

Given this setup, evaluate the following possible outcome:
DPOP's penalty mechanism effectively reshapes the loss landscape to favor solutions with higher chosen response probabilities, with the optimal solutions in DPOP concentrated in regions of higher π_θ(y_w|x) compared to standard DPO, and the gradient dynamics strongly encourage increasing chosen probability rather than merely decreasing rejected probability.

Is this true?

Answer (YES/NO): NO